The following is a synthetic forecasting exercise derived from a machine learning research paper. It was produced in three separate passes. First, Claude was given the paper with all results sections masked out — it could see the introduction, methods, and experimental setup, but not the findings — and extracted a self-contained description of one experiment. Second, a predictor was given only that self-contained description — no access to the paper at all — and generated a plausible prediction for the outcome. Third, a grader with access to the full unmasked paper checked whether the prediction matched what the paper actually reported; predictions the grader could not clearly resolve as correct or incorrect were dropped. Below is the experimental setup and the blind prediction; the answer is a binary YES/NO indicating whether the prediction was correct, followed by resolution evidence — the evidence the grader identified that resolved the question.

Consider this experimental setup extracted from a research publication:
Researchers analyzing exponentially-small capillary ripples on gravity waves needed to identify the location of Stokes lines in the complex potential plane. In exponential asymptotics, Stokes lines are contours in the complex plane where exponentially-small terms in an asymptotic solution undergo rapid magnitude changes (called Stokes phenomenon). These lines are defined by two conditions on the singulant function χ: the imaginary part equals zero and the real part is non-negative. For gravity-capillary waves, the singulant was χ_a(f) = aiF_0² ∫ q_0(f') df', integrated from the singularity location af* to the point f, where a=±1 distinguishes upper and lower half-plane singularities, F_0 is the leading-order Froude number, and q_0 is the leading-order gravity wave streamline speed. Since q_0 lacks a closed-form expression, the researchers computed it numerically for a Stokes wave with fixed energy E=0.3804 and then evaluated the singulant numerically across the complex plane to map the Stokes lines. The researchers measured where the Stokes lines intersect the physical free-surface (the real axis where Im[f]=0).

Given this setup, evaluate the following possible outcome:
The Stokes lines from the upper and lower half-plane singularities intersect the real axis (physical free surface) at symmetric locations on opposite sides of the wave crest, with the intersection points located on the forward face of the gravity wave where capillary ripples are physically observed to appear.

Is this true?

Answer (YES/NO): NO